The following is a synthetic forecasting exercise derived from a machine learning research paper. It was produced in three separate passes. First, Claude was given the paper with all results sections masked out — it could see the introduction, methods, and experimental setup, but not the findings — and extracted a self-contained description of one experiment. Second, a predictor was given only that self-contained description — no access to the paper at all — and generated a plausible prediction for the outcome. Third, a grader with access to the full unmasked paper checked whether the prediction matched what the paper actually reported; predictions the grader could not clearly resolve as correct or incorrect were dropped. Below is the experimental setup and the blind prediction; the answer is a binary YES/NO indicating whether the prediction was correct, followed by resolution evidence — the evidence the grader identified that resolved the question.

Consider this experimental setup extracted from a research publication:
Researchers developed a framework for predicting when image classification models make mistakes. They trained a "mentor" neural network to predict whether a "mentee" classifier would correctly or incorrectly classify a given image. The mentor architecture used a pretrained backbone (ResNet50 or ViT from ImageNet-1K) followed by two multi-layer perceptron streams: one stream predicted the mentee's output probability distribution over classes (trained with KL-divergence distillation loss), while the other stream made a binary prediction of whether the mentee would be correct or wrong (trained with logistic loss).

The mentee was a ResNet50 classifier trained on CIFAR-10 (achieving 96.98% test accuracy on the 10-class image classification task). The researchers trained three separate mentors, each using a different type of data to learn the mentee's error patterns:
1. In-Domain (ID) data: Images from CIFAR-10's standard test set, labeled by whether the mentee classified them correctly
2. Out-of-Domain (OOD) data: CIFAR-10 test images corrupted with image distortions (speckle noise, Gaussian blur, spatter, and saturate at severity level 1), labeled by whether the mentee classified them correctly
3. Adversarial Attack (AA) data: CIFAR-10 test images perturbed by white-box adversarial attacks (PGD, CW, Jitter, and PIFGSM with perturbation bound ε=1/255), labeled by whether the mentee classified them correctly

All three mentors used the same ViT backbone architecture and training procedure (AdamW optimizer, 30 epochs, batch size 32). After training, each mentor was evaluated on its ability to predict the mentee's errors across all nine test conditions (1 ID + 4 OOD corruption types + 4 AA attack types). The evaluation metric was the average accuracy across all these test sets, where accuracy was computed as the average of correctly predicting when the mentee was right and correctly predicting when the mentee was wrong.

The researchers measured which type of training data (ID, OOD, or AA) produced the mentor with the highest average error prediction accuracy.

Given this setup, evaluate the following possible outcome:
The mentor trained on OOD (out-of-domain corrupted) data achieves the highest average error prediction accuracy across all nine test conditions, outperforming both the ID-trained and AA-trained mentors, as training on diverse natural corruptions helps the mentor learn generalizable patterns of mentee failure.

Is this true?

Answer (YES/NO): NO